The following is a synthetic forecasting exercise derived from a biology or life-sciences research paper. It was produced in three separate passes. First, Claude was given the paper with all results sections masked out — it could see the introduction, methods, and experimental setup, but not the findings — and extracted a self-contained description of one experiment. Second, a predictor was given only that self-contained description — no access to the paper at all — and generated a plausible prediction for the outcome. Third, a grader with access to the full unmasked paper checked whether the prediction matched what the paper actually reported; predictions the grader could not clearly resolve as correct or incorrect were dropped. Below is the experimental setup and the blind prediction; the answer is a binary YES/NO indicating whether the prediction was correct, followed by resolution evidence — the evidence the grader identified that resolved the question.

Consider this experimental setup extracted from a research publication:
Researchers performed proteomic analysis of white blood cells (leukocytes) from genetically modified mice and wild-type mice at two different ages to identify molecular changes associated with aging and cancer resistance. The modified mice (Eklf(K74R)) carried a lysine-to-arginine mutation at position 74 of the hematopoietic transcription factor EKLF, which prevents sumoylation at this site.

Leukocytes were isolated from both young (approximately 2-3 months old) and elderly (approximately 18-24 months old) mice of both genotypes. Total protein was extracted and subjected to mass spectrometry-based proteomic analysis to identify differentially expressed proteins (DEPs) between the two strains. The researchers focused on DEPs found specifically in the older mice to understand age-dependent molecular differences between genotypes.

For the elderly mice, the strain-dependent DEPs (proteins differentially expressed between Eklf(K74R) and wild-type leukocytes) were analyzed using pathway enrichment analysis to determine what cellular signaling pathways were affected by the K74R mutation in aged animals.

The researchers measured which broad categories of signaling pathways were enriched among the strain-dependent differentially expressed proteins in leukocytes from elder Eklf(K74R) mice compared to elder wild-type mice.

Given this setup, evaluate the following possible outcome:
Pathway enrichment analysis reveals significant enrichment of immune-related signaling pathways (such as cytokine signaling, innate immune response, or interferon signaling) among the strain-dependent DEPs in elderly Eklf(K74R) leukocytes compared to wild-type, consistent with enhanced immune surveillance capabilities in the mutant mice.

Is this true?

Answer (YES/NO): YES